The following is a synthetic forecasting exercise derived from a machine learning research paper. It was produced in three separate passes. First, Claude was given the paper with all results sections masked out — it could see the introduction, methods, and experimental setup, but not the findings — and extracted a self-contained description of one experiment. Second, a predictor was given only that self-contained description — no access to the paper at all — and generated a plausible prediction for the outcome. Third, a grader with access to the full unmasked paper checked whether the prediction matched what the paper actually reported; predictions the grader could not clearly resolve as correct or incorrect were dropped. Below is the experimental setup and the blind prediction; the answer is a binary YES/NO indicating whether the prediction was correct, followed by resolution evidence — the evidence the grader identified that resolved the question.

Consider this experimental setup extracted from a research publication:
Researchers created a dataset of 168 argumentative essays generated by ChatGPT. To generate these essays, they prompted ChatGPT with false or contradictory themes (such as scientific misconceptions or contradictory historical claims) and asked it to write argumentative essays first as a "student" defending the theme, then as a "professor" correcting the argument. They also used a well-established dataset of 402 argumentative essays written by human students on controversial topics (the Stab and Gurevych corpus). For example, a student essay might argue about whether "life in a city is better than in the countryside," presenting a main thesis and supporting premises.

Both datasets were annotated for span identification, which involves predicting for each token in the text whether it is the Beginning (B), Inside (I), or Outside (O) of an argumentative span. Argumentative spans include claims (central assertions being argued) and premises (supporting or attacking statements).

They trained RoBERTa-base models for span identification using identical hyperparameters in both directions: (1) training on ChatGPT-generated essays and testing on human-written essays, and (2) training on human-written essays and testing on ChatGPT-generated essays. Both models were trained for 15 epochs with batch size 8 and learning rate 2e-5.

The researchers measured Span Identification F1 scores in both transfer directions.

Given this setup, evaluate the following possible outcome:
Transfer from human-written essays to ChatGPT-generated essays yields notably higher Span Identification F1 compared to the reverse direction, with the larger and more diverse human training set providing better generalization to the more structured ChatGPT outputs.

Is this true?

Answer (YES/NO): NO